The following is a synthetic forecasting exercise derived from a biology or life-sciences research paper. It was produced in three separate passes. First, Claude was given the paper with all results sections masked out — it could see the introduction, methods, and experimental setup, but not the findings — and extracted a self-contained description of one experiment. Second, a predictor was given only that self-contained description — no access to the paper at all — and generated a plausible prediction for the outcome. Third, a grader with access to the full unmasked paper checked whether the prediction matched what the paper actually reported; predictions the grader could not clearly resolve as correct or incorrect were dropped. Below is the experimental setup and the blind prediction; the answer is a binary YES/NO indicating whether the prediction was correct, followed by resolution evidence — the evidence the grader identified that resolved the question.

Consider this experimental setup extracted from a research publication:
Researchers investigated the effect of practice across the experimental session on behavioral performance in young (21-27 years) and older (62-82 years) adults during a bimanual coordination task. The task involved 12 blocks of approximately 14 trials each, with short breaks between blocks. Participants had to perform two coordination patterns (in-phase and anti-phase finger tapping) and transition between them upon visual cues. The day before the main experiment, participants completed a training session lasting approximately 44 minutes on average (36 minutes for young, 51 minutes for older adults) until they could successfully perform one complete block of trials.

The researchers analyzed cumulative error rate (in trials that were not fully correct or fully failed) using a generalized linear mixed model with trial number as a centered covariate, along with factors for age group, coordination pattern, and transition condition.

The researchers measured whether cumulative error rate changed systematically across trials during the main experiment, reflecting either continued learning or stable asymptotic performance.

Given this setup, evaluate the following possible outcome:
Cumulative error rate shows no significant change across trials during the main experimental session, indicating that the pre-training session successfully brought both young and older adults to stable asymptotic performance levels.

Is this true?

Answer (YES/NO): NO